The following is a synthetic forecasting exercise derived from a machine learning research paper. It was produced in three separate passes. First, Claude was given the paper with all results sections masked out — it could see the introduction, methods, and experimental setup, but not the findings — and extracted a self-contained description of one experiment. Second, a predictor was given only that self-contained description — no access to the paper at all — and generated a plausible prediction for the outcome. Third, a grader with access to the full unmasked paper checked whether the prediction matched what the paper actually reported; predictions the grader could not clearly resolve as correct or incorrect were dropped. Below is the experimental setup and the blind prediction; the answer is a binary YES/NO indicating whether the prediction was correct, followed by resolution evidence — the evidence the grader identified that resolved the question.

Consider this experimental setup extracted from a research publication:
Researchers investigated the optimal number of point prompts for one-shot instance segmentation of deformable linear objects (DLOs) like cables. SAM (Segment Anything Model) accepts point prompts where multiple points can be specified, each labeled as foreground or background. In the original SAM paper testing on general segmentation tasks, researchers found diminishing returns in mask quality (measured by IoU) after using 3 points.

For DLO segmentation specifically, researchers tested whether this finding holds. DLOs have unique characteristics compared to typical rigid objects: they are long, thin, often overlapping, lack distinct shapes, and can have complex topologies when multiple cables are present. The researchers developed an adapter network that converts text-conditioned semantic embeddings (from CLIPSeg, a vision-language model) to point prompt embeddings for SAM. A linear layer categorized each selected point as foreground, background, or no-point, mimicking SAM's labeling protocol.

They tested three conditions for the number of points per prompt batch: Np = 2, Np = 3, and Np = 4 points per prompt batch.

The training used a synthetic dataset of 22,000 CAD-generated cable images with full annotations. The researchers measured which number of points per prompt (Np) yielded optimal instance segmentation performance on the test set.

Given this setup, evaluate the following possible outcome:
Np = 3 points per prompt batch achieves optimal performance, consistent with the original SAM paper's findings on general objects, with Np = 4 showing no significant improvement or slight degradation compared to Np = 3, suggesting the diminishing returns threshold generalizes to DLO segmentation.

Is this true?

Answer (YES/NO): YES